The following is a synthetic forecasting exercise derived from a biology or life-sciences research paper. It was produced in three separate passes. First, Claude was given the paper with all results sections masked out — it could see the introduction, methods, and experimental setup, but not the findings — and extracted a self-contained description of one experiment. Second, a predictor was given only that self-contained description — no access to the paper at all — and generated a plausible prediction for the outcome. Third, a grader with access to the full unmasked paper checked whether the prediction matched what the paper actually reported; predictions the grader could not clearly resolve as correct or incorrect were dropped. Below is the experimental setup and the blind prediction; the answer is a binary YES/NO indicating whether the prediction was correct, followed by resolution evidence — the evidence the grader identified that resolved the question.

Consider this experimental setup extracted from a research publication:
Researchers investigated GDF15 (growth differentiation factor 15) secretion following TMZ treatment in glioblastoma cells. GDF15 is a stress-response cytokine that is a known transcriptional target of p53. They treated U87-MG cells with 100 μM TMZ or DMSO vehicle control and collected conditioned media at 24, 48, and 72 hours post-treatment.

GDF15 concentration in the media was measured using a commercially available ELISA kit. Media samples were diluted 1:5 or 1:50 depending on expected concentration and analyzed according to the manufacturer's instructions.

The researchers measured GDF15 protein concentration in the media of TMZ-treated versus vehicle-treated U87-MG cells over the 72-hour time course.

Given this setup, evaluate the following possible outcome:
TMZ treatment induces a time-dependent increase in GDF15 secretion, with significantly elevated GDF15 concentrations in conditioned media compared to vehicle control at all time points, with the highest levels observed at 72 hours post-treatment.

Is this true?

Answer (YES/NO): YES